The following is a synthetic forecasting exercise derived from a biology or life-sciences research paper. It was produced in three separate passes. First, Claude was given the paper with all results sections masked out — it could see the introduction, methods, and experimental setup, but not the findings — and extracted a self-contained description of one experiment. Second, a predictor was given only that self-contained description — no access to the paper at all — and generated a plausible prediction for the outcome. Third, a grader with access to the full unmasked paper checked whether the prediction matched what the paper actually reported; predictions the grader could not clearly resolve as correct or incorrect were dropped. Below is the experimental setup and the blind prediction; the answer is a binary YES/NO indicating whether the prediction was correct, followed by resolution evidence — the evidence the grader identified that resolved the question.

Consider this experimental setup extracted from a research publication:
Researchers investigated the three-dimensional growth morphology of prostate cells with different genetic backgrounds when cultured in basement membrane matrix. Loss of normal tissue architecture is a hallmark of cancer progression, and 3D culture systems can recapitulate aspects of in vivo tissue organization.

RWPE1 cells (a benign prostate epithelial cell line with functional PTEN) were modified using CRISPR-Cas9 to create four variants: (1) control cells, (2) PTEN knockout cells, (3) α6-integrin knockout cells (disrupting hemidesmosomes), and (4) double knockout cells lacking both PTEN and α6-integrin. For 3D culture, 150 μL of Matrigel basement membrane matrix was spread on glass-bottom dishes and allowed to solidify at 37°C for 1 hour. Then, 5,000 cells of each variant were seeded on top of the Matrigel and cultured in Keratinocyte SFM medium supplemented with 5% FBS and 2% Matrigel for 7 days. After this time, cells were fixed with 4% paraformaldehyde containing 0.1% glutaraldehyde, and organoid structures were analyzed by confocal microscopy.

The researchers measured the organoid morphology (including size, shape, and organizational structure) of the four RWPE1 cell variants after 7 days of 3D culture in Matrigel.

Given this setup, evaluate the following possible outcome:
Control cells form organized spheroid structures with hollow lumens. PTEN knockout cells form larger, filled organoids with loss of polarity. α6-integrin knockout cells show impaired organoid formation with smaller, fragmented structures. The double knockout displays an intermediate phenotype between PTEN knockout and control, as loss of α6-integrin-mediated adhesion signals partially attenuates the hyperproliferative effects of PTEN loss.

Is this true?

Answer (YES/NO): NO